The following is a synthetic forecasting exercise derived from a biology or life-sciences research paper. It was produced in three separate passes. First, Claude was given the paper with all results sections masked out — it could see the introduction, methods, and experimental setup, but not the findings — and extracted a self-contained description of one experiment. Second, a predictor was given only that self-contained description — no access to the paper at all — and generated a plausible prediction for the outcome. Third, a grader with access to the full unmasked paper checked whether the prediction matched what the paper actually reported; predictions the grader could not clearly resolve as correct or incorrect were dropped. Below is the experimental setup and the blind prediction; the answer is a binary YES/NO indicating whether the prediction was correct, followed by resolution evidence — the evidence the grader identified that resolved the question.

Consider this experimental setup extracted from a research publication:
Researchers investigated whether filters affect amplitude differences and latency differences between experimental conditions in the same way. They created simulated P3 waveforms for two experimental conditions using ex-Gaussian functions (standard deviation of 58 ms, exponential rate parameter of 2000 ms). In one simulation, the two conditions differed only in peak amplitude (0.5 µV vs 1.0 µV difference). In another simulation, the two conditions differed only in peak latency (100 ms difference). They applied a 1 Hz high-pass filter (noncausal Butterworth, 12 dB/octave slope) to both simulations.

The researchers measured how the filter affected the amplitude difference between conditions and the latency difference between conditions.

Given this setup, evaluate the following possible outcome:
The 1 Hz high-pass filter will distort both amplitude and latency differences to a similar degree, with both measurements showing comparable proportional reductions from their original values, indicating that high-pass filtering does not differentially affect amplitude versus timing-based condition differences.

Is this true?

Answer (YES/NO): NO